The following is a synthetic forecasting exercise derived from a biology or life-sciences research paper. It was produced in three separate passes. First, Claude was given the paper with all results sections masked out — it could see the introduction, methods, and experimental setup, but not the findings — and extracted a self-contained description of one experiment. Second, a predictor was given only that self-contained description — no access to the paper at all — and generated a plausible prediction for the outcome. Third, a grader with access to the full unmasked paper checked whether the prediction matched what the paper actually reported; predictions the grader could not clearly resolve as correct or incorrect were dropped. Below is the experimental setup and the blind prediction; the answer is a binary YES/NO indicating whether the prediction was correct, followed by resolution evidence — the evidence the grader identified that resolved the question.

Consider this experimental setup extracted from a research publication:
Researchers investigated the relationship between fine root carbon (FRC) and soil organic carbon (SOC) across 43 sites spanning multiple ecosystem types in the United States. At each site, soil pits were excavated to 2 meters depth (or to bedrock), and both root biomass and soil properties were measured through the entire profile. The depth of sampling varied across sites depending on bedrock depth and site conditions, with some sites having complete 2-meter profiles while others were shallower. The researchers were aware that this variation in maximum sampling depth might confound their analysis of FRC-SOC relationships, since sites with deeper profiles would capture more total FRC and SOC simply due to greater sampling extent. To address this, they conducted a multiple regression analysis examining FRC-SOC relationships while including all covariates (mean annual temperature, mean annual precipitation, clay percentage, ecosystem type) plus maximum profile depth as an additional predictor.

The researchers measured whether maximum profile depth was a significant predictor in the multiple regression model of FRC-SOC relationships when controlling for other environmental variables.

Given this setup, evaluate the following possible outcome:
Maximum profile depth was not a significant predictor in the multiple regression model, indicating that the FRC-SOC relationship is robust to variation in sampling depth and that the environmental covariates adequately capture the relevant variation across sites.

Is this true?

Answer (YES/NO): YES